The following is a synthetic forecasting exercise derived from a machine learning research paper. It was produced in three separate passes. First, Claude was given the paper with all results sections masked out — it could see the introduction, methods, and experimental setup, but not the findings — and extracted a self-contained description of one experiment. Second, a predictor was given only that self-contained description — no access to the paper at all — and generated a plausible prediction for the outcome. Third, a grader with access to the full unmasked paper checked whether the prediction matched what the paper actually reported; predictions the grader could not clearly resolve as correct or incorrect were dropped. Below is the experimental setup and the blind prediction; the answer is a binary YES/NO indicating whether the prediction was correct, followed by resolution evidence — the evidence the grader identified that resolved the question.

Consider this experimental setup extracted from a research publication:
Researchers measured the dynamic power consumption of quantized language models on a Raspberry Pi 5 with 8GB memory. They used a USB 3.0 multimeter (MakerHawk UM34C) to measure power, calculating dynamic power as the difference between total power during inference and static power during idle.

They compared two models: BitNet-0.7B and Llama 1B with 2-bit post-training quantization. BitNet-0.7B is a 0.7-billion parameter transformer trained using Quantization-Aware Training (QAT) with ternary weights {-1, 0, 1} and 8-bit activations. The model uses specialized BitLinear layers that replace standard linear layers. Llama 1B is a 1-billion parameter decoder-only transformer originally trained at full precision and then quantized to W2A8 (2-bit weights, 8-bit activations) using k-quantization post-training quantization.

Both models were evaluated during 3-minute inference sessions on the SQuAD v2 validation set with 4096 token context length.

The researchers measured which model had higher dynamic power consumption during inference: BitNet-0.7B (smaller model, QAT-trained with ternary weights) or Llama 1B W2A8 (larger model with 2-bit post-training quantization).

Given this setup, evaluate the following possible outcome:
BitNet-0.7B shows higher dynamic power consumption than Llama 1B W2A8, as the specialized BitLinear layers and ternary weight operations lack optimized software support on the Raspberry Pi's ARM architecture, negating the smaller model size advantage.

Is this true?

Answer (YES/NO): YES